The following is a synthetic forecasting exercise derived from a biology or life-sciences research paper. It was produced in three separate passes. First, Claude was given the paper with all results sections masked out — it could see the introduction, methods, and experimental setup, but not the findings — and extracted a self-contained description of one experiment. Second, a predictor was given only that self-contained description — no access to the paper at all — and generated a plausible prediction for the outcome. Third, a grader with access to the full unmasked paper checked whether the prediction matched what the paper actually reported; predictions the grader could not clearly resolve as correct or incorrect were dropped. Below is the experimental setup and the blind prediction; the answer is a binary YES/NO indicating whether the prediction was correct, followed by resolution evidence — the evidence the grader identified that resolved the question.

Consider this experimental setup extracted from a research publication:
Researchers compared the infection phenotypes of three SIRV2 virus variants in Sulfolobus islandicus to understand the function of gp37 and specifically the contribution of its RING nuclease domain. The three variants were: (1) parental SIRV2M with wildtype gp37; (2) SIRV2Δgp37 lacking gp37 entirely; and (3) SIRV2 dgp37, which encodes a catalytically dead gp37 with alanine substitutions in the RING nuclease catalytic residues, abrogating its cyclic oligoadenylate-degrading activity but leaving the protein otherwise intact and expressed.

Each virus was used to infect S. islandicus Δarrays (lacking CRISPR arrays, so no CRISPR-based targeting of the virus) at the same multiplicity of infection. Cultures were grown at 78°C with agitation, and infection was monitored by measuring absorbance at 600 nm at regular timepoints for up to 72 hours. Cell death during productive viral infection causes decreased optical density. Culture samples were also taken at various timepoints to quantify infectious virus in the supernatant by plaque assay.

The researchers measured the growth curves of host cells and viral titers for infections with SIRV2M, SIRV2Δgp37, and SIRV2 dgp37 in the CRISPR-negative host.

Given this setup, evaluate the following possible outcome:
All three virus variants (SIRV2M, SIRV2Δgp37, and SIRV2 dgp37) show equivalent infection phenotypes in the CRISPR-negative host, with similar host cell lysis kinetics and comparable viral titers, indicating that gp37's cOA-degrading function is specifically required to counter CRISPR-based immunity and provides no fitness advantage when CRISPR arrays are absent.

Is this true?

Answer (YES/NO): NO